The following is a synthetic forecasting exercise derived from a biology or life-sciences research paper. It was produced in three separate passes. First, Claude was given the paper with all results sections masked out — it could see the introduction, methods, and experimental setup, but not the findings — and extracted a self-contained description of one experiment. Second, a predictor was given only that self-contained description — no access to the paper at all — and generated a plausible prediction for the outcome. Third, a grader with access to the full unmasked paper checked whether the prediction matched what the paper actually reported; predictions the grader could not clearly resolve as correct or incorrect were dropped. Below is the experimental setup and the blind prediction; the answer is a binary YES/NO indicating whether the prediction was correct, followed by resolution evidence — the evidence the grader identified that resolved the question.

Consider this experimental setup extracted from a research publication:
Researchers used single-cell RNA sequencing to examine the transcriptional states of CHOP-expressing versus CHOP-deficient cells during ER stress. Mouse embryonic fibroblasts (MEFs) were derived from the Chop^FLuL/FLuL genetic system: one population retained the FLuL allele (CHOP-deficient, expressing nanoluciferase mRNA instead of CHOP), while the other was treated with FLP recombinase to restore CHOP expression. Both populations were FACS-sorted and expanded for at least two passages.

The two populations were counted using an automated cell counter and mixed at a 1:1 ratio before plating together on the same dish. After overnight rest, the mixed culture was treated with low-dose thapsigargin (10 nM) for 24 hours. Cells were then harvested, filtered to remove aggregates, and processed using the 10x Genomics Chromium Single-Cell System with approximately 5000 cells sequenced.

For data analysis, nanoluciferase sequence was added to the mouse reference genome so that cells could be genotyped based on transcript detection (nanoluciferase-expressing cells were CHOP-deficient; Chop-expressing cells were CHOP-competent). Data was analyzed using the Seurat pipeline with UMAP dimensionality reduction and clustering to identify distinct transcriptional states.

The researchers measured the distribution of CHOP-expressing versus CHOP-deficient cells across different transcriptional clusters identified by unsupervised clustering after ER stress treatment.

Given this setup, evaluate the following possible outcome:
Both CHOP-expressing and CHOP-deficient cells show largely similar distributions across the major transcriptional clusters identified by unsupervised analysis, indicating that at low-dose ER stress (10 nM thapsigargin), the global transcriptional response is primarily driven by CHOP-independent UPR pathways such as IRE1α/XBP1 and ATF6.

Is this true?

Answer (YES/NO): NO